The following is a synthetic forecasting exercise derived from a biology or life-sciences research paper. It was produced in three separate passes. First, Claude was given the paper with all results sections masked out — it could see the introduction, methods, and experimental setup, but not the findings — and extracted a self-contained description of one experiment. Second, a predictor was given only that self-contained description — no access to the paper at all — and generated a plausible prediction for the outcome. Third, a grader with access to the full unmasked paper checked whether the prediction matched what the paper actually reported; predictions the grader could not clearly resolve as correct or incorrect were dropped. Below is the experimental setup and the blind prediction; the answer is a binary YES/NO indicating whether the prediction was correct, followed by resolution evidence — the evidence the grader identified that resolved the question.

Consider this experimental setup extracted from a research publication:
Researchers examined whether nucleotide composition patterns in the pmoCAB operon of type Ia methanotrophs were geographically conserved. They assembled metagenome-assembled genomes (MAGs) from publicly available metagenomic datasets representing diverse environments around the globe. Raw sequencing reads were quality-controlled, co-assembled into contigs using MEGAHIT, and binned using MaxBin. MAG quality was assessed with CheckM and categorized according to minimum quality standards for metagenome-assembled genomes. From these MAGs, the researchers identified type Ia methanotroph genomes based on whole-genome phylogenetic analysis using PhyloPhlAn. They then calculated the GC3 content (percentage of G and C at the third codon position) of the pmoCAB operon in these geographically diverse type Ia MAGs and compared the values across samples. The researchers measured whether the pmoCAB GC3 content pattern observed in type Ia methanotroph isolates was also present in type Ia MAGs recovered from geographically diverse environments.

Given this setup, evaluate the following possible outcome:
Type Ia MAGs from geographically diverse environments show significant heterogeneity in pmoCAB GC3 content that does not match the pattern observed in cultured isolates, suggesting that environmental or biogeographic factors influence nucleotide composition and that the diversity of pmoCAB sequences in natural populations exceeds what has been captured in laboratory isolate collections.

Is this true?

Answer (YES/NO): NO